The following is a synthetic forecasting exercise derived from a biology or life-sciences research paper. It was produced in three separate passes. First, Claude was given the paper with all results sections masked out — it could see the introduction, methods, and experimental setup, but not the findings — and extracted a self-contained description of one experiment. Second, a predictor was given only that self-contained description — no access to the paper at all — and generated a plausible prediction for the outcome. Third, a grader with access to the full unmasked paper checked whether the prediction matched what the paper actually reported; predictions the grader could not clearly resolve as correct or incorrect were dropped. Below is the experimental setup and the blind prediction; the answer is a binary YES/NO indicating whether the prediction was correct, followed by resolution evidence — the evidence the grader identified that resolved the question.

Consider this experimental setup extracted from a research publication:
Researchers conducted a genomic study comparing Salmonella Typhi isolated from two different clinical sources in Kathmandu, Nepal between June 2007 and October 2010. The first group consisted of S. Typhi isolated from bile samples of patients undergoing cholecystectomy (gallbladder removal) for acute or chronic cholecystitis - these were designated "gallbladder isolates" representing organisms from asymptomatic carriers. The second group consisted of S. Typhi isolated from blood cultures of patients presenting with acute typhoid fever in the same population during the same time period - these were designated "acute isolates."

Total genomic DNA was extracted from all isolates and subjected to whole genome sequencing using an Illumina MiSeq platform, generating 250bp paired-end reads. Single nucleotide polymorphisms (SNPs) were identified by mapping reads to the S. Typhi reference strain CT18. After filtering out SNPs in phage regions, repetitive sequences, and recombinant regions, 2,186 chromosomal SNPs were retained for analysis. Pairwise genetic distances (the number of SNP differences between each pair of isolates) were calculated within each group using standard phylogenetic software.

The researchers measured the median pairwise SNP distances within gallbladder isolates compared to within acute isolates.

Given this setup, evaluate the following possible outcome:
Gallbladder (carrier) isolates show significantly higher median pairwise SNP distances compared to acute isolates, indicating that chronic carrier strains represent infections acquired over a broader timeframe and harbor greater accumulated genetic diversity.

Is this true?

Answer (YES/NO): YES